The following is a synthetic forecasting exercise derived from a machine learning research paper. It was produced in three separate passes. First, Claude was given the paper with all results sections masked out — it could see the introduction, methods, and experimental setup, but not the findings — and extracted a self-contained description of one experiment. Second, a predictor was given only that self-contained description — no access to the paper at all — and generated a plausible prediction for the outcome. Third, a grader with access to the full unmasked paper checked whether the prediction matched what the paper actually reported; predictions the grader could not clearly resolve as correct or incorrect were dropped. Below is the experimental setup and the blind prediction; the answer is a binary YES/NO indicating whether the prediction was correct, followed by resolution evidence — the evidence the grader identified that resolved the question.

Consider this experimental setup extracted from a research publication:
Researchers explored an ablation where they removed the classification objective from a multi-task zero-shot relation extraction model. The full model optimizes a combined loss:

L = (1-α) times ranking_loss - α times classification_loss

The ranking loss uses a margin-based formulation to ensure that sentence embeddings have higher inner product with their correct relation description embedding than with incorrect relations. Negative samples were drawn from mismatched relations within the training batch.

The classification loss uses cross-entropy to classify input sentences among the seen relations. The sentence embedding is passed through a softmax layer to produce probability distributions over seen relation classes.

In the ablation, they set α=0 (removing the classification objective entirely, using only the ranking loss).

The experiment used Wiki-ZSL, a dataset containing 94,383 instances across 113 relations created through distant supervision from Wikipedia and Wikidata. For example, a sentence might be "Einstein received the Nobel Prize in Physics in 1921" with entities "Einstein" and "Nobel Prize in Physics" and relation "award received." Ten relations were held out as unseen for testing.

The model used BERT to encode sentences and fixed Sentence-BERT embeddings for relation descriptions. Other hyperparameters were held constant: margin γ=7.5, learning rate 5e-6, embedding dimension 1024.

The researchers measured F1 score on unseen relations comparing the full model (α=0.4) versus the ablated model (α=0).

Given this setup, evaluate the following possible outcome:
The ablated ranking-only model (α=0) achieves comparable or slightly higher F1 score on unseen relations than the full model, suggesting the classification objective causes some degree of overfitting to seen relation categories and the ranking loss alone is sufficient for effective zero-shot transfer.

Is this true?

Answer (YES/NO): NO